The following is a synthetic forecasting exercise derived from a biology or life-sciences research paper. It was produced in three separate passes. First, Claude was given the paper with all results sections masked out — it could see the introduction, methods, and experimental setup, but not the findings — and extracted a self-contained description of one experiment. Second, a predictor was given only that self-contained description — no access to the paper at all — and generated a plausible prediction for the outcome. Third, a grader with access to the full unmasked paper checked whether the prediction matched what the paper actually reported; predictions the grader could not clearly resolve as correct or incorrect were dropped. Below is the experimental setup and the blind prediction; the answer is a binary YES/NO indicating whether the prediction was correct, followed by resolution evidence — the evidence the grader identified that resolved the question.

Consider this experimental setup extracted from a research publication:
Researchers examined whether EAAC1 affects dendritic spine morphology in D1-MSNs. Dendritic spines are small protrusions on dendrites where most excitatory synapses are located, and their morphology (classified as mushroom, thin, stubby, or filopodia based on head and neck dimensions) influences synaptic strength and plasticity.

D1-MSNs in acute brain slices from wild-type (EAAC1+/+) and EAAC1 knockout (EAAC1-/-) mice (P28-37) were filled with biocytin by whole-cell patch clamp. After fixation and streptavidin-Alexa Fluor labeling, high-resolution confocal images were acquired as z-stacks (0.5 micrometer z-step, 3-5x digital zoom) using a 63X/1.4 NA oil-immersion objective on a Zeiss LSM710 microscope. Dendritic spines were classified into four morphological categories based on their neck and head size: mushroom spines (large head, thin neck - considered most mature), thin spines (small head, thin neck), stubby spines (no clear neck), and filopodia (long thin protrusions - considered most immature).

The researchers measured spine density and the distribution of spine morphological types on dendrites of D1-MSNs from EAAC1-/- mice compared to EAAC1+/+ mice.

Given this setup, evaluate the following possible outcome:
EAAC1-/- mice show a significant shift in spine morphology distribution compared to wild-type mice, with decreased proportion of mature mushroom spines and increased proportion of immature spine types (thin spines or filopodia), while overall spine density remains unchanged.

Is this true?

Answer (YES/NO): NO